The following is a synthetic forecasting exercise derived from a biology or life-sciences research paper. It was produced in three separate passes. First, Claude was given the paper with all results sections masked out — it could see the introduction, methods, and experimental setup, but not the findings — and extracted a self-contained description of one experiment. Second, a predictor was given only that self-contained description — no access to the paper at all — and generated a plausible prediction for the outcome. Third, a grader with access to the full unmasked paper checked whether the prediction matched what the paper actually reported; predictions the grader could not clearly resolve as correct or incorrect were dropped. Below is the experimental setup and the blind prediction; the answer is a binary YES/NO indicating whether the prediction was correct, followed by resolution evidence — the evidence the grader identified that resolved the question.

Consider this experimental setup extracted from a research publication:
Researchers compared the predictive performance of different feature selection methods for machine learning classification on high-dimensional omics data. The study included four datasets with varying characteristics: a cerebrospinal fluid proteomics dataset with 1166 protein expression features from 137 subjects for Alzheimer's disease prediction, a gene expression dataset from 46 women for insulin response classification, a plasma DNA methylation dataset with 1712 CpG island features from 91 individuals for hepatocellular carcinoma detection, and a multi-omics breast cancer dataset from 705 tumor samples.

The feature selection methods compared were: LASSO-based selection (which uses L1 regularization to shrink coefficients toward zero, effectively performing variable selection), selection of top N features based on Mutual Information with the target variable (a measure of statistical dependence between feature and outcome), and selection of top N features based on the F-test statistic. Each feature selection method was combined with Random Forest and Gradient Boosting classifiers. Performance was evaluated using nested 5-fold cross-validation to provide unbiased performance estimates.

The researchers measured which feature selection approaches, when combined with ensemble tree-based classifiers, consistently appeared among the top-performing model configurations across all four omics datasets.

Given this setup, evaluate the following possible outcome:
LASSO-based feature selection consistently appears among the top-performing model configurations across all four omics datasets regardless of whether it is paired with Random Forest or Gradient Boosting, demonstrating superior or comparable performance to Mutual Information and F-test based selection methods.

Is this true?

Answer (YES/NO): YES